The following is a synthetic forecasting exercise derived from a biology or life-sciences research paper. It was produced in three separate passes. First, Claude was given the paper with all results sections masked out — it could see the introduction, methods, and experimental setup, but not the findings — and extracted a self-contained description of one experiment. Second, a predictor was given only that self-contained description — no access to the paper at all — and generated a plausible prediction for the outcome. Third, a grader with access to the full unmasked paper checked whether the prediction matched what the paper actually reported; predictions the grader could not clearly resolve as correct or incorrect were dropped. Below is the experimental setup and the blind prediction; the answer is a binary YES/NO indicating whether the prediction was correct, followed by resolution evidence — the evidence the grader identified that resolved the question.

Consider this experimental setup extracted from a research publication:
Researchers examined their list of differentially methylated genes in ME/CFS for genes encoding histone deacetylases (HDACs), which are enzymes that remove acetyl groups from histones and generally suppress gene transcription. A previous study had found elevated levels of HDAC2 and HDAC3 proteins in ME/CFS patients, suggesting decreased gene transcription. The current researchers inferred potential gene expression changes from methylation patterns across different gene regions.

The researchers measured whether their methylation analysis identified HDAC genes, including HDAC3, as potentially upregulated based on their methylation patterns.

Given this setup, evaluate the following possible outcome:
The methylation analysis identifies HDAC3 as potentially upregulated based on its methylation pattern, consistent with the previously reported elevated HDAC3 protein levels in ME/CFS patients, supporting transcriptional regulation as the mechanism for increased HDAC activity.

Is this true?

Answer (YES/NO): YES